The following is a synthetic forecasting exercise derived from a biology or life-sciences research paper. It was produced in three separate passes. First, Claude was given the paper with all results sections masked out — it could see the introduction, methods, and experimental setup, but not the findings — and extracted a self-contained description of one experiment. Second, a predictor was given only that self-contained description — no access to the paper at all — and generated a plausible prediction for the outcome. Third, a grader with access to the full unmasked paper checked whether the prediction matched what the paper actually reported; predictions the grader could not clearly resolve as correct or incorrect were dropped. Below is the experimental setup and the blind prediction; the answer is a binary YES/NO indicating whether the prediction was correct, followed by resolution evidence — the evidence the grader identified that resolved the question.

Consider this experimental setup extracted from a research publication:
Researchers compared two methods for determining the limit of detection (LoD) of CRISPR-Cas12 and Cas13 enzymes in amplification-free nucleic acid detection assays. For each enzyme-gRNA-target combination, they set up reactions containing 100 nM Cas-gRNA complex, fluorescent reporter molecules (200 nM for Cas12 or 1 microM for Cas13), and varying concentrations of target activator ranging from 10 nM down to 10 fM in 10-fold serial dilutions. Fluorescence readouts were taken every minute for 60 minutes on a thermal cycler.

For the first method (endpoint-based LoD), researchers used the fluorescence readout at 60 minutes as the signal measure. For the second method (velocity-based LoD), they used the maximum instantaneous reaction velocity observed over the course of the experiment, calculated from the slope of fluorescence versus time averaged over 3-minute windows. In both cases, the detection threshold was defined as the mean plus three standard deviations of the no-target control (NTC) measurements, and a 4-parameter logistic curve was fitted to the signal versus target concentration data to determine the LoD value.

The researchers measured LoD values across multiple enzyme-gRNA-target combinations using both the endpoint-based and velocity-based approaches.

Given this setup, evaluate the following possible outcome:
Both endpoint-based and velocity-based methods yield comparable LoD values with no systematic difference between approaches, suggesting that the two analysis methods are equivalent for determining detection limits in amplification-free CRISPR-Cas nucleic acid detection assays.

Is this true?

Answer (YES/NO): NO